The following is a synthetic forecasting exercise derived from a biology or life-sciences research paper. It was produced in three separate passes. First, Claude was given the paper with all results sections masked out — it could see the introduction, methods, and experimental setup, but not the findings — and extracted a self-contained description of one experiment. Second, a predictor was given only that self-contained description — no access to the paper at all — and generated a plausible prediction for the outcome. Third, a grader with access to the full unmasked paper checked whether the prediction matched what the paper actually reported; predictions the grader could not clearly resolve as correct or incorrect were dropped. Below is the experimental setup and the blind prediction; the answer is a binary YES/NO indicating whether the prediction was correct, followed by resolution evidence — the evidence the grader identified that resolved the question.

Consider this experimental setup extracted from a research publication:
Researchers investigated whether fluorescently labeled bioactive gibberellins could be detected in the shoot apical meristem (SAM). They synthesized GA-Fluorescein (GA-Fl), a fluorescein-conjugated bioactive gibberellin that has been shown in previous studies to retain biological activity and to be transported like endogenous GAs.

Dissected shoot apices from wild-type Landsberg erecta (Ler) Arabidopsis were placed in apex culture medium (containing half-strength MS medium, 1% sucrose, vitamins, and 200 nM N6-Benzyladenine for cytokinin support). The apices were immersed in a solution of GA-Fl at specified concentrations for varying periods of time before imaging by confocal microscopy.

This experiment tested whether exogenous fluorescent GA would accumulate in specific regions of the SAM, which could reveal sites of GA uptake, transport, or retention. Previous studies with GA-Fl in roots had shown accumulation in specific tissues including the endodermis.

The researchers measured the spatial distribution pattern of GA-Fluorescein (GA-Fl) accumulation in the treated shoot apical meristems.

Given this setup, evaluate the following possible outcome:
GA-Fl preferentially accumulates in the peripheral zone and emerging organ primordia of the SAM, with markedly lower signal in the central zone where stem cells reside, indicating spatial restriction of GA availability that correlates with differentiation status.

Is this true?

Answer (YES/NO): NO